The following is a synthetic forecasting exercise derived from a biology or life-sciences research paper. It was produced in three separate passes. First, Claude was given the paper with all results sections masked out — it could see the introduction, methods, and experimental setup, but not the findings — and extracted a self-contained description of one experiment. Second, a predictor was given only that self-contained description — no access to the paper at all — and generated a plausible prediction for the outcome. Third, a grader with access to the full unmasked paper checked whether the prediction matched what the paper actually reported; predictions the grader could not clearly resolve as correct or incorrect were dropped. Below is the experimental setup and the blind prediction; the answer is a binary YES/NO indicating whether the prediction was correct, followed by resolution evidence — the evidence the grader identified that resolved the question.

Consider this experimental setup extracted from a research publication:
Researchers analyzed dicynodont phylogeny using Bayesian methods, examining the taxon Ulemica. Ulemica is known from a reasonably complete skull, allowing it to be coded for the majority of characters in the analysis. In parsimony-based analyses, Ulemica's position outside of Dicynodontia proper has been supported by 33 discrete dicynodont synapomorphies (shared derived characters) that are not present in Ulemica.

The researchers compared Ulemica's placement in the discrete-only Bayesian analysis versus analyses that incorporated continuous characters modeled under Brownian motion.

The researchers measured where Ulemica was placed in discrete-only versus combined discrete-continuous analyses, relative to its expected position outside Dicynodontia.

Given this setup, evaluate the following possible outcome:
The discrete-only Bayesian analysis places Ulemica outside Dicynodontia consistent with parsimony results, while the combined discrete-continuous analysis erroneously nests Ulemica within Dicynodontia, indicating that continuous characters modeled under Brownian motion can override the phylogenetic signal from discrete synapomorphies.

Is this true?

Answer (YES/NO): NO